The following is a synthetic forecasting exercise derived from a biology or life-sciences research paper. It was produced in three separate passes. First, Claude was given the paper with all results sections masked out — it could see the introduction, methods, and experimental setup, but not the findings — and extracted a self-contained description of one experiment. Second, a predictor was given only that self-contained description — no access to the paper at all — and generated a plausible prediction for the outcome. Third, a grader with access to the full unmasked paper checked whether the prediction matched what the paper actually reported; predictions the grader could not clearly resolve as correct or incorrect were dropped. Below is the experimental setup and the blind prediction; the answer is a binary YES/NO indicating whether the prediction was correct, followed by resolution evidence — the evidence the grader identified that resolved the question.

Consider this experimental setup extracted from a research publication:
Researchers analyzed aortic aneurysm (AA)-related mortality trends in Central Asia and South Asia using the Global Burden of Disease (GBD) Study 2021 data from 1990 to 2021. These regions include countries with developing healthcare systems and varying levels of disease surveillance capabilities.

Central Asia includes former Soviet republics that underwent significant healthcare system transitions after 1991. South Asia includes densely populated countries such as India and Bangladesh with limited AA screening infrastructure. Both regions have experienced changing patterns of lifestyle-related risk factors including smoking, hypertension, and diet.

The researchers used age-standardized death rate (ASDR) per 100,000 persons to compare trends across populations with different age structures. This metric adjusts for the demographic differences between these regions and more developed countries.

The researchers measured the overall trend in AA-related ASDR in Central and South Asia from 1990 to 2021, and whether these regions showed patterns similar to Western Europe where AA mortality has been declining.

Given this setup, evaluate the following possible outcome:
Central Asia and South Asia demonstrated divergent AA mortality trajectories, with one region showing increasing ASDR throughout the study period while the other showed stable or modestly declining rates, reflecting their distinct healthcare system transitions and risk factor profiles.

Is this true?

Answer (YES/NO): YES